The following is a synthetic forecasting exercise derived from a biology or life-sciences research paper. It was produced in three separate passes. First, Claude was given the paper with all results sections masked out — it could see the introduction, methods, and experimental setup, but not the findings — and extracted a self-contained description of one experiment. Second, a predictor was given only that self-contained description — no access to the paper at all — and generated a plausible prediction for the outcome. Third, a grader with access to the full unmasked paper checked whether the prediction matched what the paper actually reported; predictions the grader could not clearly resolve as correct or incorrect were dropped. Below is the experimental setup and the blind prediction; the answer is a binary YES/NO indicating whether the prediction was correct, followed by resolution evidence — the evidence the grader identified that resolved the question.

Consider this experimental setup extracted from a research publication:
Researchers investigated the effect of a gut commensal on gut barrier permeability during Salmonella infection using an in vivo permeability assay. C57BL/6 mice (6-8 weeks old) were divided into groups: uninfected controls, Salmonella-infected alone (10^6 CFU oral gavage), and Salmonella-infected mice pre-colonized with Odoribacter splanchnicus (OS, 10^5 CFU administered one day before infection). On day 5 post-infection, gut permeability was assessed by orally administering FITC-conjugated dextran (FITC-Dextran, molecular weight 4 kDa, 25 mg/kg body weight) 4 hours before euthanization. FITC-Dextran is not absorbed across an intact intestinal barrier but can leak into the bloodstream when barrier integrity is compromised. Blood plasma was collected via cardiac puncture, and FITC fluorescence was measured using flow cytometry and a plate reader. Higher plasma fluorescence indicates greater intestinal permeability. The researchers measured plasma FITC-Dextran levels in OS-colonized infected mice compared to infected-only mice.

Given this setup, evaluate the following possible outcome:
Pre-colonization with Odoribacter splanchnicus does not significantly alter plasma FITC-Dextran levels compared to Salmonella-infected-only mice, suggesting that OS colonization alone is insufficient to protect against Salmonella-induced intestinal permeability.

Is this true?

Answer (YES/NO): NO